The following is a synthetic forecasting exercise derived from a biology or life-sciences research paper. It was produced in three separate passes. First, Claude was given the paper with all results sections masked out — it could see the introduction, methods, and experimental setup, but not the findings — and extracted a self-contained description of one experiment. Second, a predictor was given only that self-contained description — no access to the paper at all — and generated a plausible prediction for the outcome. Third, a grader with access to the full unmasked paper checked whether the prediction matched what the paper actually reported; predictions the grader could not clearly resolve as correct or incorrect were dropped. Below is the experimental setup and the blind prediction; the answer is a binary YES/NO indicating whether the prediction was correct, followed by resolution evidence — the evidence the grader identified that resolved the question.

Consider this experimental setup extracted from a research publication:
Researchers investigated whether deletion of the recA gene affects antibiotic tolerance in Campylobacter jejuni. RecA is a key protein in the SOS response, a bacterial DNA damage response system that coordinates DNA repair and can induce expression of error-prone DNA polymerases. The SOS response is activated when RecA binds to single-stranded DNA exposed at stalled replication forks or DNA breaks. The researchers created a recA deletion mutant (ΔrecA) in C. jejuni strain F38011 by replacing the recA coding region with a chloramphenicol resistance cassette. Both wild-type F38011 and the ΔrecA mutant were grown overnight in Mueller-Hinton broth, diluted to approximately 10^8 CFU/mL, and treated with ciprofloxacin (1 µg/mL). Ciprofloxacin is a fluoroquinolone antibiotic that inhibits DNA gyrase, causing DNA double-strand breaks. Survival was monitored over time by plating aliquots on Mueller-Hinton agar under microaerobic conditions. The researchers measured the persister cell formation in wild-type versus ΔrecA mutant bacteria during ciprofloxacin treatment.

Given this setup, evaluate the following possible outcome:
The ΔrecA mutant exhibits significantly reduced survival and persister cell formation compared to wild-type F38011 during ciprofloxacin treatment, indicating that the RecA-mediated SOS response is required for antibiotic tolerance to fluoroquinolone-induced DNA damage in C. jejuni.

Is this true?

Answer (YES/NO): YES